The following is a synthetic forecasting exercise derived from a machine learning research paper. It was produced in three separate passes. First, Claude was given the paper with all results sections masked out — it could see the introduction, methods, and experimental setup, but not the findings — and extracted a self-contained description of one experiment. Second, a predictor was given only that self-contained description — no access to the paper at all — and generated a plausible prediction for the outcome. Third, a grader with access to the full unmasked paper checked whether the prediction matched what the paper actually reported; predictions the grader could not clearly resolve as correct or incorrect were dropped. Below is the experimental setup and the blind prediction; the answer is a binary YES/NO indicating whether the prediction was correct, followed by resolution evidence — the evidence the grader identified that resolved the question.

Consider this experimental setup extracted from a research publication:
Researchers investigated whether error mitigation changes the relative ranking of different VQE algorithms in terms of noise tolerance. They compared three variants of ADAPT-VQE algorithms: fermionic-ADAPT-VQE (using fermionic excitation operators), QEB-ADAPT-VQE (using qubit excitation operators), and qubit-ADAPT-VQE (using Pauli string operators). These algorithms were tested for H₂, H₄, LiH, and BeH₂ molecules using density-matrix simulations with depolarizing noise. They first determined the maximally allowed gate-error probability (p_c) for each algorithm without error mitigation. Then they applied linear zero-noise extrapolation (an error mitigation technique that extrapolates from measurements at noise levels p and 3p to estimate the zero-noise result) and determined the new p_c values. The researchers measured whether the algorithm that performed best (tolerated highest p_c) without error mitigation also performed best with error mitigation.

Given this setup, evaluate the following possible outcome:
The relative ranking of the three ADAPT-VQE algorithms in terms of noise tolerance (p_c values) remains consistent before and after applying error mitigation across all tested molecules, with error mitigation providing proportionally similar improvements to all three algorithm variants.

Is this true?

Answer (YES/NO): YES